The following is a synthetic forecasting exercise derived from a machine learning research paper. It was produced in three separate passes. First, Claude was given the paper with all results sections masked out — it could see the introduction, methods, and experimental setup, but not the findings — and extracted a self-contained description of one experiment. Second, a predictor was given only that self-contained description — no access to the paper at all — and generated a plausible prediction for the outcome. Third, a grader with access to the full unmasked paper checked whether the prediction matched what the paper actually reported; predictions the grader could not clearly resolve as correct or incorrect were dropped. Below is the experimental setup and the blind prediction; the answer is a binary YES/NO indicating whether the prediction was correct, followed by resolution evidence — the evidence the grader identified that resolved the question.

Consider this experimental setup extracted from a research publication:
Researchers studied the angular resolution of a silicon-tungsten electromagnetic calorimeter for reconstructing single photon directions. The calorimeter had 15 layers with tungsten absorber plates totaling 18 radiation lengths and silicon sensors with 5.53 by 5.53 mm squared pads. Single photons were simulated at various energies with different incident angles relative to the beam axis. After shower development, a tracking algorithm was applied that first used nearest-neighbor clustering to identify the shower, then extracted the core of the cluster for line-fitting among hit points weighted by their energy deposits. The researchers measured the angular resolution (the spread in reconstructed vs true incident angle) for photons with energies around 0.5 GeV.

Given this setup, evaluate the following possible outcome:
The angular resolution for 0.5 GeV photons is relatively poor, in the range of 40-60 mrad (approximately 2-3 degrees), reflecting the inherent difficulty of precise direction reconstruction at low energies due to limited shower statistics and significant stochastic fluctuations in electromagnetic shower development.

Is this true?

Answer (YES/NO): NO